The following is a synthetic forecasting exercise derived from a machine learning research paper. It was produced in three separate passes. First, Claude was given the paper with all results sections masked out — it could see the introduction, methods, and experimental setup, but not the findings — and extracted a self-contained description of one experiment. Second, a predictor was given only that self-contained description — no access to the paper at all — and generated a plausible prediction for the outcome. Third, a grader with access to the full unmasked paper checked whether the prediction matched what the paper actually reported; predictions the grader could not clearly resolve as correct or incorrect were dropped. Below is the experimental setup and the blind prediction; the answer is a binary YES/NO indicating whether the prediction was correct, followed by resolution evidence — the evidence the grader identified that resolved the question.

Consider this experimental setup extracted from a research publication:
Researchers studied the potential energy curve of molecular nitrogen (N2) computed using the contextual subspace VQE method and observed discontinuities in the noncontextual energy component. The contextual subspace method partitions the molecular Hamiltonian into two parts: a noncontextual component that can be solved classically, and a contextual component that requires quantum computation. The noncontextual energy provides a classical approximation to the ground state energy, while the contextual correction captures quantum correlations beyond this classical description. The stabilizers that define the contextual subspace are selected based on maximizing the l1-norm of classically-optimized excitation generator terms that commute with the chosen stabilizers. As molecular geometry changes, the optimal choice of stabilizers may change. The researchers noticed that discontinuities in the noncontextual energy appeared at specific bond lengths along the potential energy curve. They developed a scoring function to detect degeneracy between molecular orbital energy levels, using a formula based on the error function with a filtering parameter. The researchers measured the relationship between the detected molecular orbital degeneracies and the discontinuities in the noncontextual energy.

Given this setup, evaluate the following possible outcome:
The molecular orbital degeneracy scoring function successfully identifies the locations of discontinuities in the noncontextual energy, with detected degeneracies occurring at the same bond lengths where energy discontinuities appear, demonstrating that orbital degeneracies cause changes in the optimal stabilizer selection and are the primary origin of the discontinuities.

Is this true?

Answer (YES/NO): NO